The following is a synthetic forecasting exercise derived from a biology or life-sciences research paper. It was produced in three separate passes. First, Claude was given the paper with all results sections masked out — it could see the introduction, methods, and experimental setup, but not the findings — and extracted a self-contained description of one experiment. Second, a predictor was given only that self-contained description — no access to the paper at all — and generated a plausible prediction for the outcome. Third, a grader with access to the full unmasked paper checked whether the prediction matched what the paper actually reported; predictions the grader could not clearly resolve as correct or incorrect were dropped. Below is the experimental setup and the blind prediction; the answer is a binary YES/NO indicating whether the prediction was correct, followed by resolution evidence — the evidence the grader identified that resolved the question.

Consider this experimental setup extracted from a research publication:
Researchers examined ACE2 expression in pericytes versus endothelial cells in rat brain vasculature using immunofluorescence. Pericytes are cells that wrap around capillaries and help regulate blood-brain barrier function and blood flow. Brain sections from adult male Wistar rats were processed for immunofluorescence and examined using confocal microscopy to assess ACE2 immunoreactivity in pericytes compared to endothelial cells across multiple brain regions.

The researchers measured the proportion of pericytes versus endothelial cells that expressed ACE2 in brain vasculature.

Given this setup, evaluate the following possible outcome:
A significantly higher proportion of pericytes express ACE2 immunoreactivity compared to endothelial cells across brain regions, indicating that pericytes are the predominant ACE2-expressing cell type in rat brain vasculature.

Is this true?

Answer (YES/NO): NO